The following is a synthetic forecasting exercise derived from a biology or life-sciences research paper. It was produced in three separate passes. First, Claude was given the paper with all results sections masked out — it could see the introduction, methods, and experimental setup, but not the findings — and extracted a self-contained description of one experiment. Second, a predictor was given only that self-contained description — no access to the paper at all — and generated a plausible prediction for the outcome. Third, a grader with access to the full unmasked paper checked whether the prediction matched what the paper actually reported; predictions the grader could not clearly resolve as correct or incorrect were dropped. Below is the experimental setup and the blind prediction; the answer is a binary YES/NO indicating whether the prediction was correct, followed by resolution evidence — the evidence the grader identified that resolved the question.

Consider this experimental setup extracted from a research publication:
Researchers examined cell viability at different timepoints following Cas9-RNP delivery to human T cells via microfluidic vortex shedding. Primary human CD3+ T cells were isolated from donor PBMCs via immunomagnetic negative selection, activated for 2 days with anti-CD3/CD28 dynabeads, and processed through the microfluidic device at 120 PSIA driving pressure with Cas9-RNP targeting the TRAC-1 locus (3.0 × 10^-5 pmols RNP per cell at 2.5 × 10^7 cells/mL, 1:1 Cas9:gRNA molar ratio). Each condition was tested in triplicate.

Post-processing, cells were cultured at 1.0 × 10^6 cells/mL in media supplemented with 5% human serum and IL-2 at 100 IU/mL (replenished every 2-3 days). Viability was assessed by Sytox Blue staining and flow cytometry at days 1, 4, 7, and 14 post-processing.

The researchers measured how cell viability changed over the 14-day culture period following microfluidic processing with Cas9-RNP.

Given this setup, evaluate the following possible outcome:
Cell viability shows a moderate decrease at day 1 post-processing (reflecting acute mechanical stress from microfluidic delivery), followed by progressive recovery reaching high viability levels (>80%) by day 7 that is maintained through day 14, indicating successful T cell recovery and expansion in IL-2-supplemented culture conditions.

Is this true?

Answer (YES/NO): NO